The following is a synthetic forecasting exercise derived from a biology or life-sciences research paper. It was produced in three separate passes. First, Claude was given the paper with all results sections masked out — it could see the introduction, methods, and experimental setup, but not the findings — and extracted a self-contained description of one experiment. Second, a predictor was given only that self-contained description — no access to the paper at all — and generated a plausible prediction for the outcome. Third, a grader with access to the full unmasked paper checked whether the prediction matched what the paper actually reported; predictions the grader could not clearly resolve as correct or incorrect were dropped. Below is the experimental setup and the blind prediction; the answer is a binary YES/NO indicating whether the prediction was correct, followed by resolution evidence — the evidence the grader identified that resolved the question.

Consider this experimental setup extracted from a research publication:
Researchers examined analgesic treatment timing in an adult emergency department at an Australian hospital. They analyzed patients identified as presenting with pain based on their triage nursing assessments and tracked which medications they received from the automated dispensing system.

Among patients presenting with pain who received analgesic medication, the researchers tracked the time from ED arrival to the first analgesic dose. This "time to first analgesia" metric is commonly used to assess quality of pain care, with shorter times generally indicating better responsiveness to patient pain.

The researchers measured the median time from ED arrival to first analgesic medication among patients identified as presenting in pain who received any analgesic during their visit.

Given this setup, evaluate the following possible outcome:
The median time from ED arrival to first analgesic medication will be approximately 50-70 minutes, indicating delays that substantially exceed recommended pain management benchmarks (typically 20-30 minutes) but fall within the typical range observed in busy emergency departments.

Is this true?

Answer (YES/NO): YES